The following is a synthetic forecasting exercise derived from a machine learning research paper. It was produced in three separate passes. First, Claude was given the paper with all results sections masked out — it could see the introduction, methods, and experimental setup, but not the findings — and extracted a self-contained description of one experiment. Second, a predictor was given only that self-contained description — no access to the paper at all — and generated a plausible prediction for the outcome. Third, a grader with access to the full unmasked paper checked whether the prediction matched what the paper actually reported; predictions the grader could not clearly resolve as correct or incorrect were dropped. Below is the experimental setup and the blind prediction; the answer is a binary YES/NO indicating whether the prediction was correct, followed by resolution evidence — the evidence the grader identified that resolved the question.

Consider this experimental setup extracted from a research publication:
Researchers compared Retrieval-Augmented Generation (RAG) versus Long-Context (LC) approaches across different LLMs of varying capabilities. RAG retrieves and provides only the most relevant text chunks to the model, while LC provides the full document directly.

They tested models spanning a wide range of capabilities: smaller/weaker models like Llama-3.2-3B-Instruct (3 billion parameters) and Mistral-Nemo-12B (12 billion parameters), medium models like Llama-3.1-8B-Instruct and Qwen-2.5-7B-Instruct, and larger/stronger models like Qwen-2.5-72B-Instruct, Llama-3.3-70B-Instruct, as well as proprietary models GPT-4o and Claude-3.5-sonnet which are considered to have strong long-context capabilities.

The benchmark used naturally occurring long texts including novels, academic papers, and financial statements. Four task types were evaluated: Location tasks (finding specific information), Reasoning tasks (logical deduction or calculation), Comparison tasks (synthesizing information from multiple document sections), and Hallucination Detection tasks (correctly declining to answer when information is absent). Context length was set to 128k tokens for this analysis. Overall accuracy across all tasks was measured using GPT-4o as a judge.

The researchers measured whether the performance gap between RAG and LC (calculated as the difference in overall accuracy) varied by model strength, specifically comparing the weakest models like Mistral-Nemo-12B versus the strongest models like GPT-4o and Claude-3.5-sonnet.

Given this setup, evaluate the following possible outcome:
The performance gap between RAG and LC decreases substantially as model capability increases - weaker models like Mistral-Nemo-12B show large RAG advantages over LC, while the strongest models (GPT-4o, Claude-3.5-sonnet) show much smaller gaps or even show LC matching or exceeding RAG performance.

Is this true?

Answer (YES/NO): YES